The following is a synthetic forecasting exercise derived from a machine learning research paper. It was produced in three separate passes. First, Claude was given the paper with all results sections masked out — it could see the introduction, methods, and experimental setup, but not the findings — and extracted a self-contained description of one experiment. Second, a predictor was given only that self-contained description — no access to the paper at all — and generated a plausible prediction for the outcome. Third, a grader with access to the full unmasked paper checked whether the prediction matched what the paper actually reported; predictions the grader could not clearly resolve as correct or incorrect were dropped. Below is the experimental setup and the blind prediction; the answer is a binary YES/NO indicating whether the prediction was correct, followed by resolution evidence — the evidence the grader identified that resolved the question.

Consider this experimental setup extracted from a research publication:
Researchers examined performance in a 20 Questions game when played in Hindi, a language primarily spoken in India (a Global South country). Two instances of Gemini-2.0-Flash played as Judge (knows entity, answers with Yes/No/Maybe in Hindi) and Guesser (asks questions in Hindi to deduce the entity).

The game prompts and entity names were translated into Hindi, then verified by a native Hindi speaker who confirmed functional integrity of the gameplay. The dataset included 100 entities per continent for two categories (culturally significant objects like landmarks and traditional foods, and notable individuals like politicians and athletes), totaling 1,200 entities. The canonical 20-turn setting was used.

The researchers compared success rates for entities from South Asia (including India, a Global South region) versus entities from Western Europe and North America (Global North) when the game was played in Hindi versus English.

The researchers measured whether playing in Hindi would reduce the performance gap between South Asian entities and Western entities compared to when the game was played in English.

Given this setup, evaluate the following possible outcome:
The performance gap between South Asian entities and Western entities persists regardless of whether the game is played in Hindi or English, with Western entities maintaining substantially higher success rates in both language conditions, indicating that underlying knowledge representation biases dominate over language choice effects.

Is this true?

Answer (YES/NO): NO